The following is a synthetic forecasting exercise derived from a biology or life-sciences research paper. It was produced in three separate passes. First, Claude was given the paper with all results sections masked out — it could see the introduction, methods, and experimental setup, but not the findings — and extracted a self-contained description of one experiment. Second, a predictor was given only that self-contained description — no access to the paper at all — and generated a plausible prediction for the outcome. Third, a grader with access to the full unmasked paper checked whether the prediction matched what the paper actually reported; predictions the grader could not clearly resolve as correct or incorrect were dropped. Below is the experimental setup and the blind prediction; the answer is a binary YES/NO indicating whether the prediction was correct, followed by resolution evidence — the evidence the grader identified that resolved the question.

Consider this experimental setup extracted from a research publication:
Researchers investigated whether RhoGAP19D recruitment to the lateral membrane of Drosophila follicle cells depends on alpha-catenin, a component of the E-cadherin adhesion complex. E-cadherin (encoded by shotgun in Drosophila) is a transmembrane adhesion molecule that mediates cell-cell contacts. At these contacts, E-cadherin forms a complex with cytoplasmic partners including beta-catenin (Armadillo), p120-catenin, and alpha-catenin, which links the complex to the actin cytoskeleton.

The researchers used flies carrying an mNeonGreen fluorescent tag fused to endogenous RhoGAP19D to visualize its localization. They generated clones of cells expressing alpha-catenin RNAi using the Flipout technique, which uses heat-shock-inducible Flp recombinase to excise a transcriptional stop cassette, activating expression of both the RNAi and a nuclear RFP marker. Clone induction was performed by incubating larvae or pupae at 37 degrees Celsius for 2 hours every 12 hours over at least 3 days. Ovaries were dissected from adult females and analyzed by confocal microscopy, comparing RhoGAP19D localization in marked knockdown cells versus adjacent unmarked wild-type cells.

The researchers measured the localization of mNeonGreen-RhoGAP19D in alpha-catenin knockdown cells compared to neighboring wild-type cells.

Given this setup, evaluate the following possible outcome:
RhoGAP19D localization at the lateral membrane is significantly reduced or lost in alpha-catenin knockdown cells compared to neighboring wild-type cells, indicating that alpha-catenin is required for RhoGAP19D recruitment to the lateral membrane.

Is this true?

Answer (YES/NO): YES